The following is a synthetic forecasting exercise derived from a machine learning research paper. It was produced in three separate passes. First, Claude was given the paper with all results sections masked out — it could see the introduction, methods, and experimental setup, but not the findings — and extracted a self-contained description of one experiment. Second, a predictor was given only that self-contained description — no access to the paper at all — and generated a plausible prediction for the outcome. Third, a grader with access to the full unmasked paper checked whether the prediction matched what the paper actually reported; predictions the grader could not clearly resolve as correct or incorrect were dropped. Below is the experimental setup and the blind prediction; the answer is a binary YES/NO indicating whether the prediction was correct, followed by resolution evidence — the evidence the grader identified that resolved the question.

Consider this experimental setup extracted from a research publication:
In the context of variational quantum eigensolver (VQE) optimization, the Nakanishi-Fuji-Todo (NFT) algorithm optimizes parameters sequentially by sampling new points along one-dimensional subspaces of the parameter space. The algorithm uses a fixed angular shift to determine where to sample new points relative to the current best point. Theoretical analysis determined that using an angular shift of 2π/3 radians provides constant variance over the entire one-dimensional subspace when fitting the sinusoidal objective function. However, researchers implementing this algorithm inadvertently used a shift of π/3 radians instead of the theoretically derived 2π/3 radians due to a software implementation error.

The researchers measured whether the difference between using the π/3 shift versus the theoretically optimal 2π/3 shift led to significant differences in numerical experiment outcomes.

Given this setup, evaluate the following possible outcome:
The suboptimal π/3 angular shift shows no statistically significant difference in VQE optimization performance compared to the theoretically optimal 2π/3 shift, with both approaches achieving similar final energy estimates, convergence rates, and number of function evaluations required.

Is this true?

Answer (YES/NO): YES